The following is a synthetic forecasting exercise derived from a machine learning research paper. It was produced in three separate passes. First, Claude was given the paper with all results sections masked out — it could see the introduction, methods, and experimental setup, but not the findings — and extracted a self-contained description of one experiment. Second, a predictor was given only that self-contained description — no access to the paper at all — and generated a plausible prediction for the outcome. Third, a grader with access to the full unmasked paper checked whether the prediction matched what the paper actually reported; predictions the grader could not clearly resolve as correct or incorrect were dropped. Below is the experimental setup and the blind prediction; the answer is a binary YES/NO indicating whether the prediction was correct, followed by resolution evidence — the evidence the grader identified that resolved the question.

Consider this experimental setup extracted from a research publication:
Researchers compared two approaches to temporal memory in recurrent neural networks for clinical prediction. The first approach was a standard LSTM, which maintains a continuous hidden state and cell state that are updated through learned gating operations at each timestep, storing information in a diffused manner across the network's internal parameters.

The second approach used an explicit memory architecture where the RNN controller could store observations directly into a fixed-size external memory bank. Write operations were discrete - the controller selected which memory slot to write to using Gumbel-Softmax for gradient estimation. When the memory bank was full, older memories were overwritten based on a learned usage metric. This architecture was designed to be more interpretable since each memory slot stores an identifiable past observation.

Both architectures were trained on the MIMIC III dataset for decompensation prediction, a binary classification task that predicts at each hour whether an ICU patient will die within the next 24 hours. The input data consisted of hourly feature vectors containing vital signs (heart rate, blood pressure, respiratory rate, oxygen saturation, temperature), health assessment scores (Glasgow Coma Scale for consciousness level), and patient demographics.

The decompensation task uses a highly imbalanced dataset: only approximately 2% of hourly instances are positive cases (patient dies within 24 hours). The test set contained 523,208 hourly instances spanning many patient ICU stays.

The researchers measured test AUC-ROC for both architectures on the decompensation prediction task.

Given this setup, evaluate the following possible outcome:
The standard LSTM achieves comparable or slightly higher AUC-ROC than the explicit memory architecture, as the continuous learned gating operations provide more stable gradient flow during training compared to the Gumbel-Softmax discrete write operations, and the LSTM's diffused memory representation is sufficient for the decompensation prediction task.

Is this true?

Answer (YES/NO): YES